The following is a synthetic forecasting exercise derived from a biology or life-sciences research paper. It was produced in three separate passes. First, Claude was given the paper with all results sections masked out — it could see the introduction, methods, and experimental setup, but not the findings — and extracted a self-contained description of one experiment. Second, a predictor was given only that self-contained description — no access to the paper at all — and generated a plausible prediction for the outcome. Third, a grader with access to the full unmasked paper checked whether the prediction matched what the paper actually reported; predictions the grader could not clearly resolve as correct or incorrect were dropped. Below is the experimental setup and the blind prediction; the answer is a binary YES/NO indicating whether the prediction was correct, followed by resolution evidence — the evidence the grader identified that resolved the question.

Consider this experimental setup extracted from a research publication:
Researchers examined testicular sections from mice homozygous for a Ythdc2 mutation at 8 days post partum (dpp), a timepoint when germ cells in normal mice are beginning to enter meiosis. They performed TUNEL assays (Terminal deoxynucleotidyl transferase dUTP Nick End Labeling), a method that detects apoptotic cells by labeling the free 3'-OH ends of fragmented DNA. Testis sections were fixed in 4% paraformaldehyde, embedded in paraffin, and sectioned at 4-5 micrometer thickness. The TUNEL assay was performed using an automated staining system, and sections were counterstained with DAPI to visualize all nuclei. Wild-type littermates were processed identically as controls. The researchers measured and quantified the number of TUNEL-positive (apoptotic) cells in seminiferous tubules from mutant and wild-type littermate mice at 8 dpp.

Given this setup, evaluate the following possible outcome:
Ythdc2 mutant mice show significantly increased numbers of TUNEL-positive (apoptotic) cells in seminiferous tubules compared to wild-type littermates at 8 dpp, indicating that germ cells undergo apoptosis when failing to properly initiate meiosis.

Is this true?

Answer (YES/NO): NO